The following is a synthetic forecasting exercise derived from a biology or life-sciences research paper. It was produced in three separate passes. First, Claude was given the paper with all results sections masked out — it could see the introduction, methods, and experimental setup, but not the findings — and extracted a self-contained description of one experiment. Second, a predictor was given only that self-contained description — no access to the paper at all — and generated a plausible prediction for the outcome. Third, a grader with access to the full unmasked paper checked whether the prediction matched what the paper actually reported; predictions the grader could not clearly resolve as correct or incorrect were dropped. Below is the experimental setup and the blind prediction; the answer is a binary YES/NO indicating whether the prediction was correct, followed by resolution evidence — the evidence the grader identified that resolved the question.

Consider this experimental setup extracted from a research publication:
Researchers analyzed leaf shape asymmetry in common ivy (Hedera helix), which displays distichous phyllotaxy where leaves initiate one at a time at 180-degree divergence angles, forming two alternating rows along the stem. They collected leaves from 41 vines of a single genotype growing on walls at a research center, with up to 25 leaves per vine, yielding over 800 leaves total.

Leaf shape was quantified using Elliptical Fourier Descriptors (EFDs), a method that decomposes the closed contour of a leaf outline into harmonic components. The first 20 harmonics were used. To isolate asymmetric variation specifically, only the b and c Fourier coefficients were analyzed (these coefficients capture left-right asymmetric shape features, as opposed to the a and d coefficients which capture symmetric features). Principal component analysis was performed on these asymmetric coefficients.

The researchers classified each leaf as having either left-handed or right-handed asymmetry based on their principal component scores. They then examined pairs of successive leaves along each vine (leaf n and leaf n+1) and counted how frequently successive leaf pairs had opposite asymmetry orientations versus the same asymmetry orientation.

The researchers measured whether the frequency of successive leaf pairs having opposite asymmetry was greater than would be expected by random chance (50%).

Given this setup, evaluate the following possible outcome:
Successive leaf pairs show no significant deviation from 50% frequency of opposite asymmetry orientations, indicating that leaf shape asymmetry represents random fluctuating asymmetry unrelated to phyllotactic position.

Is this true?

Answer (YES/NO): NO